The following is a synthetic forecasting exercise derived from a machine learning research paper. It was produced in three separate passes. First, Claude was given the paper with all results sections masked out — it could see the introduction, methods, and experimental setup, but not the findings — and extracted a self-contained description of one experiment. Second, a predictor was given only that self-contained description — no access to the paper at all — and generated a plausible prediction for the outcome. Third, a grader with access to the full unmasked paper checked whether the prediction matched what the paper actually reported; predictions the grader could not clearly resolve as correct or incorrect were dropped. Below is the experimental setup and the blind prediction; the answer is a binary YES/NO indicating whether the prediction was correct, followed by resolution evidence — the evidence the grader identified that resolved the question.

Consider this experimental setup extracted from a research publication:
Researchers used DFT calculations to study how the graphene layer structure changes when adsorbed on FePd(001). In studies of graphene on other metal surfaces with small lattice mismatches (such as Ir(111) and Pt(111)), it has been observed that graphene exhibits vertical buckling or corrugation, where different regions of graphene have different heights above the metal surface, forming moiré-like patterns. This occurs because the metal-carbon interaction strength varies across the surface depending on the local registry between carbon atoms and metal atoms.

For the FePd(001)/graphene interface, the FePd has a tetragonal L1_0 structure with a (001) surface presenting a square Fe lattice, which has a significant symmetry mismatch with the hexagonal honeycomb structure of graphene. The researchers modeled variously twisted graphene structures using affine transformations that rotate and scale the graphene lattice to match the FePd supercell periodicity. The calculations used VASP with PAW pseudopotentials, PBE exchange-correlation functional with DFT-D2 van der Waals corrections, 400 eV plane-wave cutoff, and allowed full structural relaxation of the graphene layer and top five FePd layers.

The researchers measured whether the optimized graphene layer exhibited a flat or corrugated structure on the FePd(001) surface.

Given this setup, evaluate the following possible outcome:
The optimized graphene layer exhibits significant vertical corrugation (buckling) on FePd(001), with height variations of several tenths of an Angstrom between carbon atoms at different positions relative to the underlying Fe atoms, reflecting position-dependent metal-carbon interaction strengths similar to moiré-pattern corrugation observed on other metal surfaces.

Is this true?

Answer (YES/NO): YES